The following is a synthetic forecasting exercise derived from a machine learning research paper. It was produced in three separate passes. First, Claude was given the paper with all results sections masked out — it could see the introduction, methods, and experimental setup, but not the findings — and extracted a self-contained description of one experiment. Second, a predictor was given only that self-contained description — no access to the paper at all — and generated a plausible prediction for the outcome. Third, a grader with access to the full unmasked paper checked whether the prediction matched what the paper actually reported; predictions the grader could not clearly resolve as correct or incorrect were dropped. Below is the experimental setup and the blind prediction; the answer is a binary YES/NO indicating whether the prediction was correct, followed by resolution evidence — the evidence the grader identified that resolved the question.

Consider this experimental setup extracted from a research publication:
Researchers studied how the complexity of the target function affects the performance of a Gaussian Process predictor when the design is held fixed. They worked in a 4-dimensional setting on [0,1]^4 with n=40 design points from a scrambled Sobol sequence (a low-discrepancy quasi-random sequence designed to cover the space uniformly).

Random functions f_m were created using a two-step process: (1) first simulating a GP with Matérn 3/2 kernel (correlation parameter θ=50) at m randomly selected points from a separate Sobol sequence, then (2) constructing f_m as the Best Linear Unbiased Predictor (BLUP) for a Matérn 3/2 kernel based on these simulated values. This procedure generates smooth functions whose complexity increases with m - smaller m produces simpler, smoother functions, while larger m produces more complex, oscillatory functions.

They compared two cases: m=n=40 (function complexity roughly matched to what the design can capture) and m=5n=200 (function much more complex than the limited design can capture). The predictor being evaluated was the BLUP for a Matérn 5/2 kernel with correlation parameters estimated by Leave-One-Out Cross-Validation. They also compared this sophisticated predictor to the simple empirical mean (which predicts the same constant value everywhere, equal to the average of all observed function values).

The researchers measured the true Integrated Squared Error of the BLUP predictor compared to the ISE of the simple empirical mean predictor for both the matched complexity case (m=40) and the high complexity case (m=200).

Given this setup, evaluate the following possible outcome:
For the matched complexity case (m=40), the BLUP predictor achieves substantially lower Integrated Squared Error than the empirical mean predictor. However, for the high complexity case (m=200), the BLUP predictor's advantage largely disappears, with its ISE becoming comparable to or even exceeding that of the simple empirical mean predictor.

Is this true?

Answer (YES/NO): YES